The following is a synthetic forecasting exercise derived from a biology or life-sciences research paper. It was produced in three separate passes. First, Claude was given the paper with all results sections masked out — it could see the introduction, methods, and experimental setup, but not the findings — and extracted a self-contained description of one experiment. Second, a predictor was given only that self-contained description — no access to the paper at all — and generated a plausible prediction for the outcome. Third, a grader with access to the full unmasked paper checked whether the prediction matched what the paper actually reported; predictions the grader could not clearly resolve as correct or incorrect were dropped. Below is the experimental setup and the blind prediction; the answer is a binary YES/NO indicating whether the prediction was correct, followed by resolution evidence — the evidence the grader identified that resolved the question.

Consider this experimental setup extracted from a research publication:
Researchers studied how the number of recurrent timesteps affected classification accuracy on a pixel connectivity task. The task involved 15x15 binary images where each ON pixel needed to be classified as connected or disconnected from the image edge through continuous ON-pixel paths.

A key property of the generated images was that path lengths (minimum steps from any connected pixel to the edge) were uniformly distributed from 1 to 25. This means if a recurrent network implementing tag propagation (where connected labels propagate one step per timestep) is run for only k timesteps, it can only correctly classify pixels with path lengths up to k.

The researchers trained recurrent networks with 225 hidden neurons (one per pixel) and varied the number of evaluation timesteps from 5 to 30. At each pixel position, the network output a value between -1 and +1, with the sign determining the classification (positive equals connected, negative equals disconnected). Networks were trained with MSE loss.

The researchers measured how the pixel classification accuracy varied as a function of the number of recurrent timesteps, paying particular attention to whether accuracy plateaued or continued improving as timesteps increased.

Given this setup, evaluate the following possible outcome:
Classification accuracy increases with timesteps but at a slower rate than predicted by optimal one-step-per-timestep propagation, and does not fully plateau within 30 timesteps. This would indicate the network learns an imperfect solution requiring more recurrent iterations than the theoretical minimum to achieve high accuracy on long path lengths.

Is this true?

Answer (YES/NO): NO